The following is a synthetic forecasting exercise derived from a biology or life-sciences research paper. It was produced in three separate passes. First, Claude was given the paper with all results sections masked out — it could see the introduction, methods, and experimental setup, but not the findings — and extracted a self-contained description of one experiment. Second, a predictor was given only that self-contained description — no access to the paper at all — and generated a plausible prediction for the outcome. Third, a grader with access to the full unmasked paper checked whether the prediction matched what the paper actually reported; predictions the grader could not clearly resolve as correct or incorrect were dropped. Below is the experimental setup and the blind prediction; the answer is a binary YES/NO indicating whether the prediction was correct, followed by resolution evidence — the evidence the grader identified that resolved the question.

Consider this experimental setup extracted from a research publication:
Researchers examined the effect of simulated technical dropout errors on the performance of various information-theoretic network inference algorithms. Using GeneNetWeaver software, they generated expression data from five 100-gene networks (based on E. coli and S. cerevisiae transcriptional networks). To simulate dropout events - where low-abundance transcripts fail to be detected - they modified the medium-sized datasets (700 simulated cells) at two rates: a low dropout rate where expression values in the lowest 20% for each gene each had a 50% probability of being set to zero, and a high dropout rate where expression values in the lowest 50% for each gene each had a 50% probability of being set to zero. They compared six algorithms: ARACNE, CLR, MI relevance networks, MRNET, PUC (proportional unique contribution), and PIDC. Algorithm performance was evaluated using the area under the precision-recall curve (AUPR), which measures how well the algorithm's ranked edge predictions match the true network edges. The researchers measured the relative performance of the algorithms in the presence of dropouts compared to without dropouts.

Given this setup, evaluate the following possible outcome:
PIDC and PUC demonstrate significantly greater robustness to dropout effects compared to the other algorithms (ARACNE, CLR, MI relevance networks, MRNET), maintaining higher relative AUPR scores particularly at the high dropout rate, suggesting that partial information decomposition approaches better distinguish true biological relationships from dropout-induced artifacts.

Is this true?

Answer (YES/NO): NO